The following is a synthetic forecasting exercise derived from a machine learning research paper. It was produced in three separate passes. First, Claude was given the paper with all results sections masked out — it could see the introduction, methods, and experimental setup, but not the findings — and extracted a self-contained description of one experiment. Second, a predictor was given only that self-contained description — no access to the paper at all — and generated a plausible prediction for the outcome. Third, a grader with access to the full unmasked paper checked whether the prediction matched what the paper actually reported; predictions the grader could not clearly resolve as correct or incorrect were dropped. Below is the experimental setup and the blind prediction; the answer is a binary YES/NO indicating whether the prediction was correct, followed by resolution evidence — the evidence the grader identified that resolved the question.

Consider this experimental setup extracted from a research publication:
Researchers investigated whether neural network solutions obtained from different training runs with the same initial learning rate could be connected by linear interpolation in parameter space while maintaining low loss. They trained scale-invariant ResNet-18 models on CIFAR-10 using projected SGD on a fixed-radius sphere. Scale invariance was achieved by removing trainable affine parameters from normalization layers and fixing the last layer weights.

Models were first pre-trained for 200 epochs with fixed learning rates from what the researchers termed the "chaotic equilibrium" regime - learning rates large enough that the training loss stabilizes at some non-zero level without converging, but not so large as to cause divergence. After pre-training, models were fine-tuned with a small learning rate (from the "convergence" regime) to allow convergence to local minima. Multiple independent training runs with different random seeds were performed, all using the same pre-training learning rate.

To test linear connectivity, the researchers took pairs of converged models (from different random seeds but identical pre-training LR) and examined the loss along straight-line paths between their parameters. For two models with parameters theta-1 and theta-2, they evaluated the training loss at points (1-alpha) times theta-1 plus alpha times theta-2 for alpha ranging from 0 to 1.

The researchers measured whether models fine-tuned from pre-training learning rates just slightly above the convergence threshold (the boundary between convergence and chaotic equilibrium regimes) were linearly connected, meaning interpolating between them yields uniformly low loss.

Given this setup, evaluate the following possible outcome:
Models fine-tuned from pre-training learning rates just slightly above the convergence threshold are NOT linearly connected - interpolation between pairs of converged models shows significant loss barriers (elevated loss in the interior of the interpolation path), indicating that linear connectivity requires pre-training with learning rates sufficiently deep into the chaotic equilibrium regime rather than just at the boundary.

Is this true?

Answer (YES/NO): NO